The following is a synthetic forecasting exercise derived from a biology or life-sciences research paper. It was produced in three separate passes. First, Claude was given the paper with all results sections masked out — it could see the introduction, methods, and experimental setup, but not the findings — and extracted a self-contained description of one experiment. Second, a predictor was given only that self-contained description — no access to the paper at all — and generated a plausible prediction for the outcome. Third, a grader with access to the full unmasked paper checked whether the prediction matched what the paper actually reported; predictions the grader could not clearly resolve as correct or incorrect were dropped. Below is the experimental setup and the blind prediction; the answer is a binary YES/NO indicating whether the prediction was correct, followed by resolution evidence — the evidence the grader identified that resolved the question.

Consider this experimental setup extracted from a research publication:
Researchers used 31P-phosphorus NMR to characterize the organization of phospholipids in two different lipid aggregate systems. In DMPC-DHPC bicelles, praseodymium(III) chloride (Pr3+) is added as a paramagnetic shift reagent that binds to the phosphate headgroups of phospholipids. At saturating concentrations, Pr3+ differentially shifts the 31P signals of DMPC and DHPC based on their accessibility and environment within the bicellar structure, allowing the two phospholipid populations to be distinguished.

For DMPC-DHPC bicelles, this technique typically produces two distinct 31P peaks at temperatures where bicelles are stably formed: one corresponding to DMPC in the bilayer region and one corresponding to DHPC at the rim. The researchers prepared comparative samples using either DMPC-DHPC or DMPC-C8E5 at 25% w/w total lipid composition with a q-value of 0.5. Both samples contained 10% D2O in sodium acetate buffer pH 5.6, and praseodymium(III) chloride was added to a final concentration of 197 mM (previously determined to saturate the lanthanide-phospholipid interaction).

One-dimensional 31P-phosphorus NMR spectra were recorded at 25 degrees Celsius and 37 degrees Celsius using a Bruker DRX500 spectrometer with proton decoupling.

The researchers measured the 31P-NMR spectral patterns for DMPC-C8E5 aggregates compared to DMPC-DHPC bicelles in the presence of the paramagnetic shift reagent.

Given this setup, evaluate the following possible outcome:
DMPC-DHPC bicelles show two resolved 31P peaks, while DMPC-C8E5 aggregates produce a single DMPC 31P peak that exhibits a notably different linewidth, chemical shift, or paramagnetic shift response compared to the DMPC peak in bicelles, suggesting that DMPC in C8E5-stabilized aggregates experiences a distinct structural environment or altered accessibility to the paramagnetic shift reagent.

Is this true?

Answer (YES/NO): NO